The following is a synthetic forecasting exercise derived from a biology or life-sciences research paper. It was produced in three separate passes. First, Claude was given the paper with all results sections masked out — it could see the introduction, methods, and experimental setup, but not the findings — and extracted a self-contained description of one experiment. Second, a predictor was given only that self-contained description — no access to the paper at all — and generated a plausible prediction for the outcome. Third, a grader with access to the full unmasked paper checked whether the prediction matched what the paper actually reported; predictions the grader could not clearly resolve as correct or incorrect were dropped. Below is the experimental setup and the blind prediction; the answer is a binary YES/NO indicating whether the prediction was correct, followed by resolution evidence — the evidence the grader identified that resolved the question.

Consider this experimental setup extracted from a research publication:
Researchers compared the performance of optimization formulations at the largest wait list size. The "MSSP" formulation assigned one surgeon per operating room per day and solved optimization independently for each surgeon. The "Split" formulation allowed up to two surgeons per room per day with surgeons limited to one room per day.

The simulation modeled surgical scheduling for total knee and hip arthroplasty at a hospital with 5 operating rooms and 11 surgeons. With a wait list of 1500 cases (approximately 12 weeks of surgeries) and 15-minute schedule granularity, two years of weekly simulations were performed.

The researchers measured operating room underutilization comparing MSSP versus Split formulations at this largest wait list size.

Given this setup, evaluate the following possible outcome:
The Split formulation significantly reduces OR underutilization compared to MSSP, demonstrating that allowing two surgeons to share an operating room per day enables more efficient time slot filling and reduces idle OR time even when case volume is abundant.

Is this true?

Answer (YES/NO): NO